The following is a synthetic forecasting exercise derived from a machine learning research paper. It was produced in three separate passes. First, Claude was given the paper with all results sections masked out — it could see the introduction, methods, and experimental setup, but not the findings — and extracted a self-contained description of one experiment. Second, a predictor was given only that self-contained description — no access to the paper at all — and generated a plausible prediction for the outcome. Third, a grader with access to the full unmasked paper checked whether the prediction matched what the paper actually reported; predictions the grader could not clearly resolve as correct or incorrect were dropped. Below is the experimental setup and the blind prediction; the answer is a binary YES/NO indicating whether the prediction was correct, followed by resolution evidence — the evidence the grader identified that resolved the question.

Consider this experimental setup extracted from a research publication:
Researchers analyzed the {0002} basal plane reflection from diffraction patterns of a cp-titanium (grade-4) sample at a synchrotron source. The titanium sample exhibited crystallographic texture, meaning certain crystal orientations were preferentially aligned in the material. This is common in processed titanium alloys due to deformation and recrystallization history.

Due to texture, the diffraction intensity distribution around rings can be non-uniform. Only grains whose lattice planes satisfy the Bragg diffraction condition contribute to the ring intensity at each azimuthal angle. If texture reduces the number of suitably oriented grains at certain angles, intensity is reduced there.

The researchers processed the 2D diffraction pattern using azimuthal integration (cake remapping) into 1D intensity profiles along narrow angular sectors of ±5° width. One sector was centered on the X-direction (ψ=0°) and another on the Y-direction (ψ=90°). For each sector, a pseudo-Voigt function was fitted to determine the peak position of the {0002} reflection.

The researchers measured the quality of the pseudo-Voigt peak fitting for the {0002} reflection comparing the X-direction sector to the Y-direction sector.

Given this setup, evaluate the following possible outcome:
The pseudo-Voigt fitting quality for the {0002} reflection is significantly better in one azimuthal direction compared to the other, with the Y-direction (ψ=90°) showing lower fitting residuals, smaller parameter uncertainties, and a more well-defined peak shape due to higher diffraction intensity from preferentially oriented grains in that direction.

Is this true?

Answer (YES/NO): NO